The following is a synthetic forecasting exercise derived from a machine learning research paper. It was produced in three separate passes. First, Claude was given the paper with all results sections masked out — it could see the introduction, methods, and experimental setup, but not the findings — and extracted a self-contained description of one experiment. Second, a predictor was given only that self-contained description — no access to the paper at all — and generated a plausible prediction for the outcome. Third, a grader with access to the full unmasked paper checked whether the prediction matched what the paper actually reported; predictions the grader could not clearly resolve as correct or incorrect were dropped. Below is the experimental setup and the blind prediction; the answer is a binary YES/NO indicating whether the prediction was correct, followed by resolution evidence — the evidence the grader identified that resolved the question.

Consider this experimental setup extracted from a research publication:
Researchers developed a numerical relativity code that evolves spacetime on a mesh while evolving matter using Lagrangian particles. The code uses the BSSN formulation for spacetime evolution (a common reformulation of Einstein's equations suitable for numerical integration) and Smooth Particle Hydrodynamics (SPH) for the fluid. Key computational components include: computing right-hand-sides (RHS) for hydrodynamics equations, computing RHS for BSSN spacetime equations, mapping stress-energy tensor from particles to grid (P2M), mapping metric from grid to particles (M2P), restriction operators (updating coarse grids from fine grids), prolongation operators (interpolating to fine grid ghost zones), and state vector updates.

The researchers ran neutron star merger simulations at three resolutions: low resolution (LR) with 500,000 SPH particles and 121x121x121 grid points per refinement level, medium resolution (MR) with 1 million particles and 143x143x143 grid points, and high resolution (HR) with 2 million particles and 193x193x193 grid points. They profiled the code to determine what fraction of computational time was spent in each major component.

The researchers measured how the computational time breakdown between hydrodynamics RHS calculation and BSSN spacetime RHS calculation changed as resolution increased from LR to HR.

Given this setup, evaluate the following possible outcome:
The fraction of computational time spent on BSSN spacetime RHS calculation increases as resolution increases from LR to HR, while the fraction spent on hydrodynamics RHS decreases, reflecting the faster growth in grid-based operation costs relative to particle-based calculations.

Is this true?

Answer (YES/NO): NO